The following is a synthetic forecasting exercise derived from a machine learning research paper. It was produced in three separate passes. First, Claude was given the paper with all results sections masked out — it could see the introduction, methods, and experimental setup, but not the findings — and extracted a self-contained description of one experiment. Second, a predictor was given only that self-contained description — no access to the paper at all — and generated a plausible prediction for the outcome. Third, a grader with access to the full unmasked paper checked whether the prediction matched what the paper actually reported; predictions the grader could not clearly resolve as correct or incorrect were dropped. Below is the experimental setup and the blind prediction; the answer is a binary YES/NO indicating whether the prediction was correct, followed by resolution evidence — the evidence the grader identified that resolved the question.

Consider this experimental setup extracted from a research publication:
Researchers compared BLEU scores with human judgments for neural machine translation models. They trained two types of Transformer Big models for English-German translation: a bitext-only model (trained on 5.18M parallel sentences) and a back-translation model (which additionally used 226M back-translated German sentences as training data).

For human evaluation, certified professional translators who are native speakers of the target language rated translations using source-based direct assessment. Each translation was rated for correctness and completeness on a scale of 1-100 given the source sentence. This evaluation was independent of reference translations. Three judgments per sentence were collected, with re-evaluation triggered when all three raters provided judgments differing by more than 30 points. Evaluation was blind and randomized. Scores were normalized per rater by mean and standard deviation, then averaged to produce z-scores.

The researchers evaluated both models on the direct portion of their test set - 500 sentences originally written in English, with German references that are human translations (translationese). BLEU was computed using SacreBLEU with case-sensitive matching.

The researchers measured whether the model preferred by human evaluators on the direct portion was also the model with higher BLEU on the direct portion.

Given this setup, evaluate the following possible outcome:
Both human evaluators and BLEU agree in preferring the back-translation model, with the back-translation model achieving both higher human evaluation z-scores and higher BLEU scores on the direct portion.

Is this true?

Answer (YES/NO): NO